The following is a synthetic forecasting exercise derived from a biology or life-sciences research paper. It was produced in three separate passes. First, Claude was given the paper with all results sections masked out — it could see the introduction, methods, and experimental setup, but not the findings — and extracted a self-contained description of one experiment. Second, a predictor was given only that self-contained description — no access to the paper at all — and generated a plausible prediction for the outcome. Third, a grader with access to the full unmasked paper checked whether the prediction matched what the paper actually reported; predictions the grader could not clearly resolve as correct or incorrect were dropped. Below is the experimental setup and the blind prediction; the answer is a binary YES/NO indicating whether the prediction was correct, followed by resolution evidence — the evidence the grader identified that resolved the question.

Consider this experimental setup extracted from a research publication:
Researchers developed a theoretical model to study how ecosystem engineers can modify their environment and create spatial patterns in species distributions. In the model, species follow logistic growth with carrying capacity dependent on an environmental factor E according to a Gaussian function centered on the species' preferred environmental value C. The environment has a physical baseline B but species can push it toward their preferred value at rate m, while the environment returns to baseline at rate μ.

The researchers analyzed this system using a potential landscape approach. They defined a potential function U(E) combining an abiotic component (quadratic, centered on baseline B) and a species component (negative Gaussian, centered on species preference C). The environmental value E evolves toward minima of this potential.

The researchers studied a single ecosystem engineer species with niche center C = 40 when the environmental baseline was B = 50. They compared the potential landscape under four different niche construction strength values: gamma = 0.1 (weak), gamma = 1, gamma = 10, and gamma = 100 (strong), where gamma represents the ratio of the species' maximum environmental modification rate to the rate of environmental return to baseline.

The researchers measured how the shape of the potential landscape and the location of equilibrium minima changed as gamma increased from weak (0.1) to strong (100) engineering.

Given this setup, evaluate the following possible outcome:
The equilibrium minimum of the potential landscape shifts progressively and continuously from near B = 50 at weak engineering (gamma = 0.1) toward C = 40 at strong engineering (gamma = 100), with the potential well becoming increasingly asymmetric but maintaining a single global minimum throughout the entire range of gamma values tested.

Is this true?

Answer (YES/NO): NO